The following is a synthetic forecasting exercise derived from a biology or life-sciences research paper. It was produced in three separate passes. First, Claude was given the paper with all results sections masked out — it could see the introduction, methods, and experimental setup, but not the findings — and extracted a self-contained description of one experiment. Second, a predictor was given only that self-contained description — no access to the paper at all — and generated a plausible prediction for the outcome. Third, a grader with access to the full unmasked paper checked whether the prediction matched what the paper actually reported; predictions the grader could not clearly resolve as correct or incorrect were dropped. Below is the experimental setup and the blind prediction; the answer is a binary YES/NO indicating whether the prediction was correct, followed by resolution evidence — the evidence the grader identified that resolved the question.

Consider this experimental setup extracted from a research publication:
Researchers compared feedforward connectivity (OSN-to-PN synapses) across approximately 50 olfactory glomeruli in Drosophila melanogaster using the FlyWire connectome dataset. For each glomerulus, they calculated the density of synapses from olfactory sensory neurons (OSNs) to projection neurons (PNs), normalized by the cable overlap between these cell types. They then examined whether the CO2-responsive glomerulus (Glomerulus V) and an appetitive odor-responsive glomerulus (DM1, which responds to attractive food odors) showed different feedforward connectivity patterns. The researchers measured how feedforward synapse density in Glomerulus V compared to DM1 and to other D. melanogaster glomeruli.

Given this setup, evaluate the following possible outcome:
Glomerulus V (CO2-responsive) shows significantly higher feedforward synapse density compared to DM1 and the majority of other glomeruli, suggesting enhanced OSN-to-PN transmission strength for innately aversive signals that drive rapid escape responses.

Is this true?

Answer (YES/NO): NO